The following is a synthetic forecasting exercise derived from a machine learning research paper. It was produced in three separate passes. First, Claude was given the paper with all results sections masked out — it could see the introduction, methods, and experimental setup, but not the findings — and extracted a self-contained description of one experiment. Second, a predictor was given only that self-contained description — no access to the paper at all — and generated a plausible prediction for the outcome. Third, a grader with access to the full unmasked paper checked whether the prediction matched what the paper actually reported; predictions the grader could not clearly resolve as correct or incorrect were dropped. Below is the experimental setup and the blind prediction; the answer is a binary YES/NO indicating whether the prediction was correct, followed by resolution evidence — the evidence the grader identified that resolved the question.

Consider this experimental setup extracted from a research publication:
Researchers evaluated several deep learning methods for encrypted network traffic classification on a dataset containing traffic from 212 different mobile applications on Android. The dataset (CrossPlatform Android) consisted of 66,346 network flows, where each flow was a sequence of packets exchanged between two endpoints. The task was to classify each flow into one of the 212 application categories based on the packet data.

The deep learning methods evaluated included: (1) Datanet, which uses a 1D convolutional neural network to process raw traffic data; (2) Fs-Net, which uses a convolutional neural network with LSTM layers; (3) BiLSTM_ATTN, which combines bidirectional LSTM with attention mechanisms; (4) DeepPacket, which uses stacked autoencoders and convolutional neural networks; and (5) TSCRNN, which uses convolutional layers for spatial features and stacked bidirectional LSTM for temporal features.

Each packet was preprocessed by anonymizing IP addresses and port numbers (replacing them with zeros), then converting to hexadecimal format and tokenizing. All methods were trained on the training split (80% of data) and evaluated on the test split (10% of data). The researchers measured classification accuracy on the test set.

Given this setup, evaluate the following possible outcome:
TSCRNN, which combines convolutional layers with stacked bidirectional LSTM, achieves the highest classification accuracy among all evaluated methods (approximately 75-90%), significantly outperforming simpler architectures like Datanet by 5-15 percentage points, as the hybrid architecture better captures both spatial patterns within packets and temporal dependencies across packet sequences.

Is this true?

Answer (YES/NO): NO